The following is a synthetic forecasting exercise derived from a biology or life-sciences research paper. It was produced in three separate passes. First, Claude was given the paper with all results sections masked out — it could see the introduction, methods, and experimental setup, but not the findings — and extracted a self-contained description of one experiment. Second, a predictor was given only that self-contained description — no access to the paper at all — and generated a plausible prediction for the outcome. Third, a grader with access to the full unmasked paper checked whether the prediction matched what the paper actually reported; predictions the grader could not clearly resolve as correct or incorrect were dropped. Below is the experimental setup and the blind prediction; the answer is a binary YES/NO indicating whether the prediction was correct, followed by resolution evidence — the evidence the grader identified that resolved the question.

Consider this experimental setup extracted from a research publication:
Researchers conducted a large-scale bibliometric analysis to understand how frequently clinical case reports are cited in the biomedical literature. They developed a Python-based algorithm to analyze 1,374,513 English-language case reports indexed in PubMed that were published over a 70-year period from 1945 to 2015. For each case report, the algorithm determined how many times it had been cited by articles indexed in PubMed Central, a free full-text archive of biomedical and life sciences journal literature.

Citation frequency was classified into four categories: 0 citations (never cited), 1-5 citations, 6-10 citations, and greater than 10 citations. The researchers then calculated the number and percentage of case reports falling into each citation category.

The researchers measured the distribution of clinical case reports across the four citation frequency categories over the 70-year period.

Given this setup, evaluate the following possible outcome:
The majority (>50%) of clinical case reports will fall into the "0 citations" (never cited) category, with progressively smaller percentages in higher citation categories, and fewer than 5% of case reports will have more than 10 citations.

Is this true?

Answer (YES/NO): YES